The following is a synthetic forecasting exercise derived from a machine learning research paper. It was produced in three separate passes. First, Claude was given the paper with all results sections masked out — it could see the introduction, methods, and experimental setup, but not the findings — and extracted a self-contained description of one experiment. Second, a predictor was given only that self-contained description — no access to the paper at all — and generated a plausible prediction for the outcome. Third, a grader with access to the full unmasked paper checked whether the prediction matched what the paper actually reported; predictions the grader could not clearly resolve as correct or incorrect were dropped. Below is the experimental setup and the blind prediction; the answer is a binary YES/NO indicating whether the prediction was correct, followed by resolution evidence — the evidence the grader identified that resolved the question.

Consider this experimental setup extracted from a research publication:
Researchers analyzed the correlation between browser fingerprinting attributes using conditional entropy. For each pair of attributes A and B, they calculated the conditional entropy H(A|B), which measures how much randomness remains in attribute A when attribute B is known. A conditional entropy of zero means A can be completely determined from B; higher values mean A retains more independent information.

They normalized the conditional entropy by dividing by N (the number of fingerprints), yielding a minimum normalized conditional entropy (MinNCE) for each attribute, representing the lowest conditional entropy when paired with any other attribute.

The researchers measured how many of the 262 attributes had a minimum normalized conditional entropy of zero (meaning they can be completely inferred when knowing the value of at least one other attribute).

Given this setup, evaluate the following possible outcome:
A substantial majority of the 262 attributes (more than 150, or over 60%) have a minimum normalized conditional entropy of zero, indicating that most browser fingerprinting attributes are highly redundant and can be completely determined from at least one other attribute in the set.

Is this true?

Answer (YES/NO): NO